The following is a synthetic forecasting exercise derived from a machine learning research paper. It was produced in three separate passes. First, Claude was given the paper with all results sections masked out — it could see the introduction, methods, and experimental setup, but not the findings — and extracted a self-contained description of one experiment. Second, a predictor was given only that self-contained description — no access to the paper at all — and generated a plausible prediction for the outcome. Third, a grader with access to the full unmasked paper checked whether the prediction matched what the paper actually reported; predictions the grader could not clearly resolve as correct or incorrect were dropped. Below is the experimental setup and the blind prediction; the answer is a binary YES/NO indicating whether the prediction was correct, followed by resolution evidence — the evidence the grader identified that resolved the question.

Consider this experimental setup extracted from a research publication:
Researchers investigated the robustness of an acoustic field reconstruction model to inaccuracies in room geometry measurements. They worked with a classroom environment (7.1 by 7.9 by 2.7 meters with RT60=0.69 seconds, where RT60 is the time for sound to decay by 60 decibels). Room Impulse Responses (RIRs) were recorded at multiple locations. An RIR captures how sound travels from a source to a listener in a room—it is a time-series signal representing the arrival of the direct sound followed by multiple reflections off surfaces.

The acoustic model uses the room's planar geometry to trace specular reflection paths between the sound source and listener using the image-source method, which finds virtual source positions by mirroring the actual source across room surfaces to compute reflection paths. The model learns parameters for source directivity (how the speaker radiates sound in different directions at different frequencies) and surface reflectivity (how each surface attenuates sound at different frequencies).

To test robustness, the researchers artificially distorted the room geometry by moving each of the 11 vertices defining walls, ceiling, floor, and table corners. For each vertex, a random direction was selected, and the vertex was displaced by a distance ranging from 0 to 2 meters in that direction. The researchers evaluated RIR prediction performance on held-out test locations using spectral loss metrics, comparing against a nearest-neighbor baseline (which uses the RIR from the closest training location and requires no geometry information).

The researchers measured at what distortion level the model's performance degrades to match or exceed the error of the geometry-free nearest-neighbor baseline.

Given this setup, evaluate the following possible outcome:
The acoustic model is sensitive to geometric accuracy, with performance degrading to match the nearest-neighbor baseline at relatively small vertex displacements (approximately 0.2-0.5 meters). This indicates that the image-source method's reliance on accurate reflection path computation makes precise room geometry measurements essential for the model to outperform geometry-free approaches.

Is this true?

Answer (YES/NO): NO